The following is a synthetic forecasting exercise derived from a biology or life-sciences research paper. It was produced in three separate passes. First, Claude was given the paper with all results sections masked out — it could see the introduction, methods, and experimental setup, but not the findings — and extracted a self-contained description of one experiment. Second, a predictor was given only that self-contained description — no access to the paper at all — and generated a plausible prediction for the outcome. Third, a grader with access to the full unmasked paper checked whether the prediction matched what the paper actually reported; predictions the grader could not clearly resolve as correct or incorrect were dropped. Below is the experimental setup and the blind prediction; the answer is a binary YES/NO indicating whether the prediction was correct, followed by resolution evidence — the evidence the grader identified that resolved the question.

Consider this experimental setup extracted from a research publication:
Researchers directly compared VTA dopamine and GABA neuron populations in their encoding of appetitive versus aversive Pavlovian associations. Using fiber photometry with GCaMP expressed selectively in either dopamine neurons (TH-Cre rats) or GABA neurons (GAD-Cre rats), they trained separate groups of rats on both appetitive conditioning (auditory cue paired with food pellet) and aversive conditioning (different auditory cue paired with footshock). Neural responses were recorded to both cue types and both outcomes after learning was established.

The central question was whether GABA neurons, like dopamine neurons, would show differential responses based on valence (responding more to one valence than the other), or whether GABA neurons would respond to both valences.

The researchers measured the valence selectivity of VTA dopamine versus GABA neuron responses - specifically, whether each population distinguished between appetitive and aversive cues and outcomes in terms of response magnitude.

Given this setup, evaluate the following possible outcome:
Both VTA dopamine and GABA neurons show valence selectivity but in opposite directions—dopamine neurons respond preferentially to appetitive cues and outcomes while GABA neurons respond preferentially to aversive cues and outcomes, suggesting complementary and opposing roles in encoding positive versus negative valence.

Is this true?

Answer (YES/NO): NO